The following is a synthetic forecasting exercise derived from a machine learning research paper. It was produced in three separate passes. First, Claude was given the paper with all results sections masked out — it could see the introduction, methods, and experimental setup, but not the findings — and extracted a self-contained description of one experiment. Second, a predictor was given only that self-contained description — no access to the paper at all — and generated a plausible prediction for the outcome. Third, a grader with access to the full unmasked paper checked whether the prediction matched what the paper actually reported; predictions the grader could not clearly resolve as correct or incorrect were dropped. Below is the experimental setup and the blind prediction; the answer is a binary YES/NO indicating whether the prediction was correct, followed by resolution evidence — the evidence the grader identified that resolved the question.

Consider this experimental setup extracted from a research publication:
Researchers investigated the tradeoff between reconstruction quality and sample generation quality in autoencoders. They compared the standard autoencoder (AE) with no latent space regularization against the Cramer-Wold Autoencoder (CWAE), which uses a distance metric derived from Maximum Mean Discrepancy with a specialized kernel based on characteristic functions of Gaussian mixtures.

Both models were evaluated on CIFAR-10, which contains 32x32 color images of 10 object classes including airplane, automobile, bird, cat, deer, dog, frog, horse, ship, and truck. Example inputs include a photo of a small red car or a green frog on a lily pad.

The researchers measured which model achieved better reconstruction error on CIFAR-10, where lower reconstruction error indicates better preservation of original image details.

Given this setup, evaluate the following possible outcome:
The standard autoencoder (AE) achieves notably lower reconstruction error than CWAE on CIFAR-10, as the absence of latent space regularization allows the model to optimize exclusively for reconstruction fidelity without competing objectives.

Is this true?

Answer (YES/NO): YES